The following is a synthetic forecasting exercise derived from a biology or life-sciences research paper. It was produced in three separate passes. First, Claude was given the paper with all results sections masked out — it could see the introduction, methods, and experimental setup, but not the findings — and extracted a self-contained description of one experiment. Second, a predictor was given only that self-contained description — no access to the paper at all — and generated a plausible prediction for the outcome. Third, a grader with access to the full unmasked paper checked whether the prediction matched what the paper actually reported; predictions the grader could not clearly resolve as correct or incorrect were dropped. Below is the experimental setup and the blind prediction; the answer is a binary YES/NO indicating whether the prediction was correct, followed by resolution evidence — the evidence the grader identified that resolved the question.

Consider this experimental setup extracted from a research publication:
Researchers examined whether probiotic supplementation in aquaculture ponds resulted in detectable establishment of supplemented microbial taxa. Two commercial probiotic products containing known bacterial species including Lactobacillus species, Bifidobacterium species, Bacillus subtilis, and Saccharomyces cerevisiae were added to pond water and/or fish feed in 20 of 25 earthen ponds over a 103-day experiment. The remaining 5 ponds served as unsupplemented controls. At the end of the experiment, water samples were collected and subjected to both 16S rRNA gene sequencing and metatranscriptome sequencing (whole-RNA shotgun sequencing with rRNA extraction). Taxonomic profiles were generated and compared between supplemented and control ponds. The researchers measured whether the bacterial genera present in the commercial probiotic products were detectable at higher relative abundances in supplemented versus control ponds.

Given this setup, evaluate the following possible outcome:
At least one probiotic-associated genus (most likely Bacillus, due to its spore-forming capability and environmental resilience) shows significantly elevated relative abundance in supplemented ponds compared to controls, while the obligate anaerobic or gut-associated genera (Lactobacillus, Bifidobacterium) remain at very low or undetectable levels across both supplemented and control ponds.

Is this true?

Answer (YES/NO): NO